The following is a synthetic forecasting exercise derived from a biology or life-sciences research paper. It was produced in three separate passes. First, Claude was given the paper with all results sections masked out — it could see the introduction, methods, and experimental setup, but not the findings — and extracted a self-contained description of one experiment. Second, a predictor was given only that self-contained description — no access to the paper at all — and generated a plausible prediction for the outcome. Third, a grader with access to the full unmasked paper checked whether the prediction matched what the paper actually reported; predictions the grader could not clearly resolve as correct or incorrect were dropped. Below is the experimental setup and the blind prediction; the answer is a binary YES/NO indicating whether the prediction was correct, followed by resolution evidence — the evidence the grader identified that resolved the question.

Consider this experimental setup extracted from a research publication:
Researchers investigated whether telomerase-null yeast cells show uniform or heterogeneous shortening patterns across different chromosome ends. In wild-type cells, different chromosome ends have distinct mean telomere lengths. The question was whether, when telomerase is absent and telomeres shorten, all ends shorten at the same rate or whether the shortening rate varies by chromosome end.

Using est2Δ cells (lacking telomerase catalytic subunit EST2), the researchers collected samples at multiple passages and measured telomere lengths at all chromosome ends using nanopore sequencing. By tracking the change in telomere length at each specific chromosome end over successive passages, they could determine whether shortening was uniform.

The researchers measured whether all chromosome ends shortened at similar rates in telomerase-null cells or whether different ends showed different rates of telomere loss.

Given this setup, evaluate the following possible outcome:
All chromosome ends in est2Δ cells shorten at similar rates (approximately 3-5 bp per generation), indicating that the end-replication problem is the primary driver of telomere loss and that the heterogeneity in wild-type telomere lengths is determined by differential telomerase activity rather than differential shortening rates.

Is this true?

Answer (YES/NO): YES